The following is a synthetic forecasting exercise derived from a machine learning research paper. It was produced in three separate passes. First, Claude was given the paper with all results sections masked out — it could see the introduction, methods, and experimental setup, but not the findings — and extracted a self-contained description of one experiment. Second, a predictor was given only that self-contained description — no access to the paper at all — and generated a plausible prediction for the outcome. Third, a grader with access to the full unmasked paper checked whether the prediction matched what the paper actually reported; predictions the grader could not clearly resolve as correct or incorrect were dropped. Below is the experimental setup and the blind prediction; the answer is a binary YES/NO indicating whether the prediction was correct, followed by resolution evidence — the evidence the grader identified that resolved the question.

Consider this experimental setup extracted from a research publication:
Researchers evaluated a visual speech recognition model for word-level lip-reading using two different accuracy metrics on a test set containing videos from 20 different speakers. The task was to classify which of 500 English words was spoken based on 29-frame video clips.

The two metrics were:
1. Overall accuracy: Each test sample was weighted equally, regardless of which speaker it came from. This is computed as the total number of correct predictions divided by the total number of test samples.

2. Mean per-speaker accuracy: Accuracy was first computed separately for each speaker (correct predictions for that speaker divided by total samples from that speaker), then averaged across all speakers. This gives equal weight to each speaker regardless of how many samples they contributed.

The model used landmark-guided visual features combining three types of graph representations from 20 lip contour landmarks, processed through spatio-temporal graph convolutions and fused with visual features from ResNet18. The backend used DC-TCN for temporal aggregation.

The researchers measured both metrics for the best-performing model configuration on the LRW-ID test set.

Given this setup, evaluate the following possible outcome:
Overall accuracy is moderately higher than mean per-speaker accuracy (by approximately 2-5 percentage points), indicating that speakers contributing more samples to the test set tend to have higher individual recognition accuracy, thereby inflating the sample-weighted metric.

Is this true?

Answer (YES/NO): NO